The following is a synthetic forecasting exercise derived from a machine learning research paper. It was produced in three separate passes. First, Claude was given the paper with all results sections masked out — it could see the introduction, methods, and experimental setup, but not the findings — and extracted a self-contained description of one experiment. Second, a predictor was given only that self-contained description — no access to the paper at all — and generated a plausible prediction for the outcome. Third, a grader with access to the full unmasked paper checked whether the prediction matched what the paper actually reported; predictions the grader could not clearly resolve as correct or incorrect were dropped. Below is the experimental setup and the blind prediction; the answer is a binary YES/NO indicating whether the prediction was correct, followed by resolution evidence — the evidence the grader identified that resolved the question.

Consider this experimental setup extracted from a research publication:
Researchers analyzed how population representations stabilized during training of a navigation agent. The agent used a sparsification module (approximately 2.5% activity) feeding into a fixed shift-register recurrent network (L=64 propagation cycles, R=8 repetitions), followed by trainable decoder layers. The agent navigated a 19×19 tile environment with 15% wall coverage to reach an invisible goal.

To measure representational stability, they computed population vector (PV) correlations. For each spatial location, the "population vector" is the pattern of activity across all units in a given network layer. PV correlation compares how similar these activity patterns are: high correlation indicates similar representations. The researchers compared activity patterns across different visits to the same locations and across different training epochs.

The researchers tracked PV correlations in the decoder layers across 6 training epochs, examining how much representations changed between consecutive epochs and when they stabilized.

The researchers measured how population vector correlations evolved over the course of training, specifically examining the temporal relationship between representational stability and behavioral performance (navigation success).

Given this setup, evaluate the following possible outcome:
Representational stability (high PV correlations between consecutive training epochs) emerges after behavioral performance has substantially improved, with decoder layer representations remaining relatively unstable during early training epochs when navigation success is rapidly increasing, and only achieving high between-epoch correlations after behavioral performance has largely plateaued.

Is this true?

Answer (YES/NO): NO